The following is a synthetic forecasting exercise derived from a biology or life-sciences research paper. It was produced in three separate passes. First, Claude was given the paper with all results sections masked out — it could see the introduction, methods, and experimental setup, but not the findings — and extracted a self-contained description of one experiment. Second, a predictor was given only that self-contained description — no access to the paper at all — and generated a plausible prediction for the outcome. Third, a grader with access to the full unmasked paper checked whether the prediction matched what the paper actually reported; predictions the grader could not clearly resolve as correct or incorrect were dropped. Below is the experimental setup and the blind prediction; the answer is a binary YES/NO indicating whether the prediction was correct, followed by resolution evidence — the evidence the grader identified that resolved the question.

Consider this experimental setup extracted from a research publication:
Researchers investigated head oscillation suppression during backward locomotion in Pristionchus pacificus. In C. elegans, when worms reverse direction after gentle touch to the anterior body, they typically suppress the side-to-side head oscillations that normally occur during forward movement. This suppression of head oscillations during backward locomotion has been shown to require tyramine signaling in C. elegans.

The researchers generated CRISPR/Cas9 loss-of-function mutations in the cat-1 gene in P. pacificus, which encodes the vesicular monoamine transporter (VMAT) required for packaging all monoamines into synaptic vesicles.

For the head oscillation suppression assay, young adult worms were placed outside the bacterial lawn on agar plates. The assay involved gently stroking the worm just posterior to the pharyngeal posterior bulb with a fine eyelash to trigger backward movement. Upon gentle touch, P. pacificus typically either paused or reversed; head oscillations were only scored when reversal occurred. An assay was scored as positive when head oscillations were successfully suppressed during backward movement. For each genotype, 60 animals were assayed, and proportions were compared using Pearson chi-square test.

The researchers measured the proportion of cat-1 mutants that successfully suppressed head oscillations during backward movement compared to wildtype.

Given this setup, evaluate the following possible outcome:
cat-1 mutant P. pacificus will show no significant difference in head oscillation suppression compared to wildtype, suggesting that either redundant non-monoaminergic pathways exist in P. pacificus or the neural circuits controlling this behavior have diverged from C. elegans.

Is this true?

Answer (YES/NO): NO